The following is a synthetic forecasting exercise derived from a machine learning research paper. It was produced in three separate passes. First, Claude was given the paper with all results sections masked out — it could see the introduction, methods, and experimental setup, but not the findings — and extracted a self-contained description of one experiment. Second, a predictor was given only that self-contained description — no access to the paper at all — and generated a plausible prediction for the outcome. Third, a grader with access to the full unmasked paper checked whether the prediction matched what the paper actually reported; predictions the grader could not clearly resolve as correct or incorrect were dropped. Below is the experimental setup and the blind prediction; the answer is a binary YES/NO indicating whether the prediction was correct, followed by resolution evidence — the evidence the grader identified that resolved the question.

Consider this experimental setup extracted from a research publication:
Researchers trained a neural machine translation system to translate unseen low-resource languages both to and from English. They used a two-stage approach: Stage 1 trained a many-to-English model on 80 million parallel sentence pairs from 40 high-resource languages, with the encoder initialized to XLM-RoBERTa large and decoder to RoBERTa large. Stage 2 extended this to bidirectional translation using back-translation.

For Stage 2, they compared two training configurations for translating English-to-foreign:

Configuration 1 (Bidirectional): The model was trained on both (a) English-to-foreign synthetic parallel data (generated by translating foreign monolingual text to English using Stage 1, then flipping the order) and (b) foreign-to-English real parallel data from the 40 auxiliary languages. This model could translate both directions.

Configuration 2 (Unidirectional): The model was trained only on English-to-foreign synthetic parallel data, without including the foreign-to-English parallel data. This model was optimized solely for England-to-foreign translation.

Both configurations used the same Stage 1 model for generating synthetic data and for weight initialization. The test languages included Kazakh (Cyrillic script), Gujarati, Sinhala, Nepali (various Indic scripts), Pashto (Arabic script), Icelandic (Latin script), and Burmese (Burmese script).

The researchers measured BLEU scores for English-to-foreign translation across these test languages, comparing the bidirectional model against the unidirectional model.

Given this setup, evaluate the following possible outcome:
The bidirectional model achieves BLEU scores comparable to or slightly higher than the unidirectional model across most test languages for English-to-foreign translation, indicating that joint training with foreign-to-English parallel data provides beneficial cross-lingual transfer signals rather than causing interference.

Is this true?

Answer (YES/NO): NO